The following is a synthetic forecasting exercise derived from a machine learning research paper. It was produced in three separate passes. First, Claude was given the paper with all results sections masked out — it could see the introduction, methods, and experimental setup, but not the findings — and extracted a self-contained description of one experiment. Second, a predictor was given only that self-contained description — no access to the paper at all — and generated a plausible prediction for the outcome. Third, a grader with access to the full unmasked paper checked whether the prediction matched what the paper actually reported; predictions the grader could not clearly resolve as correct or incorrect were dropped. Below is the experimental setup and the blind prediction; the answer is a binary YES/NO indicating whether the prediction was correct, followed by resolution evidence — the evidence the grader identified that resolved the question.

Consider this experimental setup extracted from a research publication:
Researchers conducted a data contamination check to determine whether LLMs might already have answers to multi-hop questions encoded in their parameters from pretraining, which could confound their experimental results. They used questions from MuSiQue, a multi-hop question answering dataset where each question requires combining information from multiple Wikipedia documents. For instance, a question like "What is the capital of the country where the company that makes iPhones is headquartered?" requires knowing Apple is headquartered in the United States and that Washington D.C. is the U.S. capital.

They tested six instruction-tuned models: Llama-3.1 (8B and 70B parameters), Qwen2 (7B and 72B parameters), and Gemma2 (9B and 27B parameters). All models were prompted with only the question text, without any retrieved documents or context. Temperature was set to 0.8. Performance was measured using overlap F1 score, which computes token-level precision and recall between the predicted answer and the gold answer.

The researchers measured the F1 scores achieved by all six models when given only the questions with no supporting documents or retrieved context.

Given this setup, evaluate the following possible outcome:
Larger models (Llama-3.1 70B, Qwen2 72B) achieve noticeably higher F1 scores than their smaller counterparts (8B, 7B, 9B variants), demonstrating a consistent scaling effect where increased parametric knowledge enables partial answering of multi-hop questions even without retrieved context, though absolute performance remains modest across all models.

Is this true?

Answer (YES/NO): NO